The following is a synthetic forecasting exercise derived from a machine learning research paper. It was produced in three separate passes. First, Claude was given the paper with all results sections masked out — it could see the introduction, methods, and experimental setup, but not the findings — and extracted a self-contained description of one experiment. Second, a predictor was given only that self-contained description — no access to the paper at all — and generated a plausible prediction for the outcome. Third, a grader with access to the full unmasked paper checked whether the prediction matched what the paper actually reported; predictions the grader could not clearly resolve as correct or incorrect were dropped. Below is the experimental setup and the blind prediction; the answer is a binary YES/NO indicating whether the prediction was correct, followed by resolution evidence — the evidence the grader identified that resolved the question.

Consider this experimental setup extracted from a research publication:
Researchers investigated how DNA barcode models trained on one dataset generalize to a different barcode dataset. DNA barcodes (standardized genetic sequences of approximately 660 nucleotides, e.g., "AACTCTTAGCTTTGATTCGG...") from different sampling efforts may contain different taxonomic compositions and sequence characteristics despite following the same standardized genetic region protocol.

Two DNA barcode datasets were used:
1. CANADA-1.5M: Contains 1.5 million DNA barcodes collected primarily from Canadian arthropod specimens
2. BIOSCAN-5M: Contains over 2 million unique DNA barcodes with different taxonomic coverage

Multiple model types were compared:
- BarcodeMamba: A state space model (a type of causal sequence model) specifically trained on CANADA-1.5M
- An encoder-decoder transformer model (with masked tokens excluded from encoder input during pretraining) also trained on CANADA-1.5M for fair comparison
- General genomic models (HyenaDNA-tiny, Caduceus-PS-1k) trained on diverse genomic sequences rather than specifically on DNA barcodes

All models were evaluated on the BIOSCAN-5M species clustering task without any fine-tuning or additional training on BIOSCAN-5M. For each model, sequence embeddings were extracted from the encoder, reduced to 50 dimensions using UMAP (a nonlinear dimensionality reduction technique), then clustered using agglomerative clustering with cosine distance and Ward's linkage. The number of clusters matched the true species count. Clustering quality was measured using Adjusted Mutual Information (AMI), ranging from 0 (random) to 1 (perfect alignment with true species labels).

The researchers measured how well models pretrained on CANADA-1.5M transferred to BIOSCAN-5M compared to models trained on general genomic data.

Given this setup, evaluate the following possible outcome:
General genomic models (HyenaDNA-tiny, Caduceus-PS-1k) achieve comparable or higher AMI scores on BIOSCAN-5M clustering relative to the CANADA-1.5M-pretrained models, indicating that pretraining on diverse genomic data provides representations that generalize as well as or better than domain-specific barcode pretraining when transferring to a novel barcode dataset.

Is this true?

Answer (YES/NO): YES